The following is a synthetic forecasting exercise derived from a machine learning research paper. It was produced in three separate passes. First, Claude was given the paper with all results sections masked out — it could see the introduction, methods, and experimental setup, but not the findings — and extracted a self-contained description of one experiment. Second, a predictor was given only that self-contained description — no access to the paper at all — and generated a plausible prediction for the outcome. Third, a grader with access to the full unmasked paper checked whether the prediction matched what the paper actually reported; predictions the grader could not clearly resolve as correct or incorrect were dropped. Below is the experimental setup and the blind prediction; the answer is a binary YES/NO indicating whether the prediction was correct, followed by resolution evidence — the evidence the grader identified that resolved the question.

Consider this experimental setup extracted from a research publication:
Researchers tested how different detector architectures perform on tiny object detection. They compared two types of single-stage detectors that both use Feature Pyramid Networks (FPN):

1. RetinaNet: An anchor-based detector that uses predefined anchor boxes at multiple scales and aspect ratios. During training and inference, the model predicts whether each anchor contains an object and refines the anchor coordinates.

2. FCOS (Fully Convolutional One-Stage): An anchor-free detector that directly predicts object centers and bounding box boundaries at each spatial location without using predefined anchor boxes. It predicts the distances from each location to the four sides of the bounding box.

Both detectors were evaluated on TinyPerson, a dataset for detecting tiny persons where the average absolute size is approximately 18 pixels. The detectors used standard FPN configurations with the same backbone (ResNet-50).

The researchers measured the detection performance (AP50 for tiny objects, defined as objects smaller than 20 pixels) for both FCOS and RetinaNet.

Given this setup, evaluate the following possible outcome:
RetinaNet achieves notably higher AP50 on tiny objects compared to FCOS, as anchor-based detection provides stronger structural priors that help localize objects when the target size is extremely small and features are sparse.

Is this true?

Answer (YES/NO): YES